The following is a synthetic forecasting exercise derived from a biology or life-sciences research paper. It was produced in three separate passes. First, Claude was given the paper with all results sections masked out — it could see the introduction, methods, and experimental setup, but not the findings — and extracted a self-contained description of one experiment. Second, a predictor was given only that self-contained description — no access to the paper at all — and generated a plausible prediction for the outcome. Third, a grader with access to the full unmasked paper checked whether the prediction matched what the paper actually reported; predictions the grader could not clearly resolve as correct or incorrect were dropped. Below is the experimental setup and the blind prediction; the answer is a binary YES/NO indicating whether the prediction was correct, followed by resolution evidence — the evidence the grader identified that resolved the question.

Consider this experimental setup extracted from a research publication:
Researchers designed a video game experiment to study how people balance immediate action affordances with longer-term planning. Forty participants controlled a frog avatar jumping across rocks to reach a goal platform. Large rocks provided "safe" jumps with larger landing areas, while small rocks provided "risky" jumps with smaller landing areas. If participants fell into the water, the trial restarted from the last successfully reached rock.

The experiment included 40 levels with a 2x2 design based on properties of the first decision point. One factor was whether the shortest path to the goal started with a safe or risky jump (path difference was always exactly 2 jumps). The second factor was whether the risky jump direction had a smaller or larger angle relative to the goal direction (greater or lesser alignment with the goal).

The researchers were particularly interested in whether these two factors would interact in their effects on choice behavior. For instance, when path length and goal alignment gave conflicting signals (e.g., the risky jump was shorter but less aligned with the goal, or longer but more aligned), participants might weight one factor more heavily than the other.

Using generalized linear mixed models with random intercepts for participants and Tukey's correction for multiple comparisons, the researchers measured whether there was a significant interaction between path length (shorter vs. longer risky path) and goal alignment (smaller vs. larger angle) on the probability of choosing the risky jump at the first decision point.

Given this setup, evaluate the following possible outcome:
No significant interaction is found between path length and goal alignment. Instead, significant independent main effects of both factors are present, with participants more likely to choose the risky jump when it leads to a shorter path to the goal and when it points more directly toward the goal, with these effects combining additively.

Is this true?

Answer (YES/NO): NO